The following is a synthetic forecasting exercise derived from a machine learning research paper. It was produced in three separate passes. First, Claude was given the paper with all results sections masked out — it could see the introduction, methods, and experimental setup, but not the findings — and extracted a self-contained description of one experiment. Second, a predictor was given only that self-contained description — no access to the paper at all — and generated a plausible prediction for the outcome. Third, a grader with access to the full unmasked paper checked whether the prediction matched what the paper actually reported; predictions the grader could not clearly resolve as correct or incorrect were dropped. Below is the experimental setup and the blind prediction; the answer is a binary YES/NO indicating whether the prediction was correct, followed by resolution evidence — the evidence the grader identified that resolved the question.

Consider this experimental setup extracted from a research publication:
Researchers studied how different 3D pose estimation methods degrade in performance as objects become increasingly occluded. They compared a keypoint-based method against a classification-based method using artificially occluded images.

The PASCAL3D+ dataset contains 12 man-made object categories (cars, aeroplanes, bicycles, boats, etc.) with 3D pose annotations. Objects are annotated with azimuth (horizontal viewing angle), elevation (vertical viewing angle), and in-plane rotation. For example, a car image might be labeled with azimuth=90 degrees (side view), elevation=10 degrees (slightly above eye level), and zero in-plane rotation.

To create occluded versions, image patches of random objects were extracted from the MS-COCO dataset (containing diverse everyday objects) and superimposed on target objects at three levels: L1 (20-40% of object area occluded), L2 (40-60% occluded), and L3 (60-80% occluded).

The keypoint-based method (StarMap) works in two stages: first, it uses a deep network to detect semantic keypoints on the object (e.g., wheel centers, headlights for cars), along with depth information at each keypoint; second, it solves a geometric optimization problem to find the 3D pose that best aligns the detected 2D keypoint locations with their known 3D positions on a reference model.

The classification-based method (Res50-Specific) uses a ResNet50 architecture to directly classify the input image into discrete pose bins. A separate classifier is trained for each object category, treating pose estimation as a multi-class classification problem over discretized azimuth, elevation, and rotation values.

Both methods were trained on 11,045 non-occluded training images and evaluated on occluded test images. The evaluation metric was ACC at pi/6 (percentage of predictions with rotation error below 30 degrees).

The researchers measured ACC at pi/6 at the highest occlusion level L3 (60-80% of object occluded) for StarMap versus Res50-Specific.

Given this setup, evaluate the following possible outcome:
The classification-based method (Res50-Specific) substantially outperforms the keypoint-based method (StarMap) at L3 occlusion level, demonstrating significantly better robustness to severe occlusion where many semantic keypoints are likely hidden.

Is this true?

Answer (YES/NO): YES